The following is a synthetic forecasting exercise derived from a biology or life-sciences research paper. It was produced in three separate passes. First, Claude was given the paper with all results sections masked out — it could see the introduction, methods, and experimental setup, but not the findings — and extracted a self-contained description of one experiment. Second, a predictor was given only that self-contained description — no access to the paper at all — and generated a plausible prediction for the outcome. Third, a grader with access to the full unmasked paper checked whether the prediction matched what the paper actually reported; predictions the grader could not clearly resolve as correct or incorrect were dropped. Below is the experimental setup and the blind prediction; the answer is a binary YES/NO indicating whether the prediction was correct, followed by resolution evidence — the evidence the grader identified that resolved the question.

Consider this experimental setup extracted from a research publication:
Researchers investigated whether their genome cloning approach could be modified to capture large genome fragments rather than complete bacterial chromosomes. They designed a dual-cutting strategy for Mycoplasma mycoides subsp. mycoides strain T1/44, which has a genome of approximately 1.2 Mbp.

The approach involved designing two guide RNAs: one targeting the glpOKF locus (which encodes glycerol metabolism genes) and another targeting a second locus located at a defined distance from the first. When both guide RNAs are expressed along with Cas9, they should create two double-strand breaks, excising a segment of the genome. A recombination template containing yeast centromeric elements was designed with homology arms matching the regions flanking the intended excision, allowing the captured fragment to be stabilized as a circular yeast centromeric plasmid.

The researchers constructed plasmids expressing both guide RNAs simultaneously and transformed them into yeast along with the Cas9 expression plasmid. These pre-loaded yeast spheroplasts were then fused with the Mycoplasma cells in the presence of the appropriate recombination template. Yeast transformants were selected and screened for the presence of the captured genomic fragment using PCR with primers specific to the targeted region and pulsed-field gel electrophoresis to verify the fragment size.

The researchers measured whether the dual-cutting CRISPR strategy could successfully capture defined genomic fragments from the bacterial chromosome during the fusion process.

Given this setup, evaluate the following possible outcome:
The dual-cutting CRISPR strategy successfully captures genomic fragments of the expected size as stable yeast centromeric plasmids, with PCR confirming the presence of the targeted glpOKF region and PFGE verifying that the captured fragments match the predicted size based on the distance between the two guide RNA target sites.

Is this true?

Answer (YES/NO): YES